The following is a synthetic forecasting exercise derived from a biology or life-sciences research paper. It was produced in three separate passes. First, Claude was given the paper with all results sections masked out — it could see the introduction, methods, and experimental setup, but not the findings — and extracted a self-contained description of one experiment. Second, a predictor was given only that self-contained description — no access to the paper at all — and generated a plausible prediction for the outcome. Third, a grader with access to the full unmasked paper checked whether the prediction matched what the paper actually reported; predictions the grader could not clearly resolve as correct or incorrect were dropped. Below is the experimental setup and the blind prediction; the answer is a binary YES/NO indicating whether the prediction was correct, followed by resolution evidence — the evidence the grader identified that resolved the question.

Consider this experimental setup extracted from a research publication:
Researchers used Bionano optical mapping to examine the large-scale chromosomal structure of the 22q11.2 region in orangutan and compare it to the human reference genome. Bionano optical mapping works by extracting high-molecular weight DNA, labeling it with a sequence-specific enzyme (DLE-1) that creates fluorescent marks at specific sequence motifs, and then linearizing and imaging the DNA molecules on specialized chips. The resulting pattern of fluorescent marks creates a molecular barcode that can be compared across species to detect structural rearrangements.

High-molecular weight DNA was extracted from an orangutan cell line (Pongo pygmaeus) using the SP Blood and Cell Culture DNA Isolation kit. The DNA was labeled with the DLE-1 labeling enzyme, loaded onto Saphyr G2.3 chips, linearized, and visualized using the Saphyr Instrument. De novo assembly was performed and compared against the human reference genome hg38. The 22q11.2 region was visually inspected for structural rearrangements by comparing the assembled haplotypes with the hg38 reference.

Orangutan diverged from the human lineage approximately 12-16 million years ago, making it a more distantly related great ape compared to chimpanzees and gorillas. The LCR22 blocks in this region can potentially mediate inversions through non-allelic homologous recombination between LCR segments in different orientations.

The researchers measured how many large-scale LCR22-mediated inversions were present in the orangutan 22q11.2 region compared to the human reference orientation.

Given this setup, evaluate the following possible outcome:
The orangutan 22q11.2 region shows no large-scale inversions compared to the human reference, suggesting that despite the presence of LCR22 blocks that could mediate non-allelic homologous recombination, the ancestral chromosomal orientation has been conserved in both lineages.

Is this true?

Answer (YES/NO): NO